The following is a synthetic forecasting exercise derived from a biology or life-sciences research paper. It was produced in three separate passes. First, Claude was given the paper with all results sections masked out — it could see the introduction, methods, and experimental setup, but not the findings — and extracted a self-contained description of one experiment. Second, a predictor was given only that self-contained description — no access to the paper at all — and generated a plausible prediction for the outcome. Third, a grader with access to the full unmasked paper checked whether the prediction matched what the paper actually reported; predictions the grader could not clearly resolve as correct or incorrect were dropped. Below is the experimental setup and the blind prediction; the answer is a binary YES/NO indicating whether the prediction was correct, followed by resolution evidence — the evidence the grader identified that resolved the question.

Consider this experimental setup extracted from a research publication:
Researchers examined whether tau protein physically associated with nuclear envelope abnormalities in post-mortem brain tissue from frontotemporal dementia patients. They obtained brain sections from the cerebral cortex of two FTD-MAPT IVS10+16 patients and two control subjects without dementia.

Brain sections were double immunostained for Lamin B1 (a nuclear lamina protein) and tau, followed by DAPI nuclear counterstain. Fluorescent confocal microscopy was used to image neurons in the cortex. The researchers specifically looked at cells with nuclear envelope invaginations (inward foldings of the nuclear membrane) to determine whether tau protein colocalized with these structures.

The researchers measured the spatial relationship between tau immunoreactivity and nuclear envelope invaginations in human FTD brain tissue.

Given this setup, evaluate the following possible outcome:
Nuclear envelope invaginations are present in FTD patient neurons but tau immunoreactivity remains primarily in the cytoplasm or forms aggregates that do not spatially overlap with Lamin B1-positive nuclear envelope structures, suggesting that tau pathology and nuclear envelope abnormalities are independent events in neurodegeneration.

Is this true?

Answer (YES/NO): NO